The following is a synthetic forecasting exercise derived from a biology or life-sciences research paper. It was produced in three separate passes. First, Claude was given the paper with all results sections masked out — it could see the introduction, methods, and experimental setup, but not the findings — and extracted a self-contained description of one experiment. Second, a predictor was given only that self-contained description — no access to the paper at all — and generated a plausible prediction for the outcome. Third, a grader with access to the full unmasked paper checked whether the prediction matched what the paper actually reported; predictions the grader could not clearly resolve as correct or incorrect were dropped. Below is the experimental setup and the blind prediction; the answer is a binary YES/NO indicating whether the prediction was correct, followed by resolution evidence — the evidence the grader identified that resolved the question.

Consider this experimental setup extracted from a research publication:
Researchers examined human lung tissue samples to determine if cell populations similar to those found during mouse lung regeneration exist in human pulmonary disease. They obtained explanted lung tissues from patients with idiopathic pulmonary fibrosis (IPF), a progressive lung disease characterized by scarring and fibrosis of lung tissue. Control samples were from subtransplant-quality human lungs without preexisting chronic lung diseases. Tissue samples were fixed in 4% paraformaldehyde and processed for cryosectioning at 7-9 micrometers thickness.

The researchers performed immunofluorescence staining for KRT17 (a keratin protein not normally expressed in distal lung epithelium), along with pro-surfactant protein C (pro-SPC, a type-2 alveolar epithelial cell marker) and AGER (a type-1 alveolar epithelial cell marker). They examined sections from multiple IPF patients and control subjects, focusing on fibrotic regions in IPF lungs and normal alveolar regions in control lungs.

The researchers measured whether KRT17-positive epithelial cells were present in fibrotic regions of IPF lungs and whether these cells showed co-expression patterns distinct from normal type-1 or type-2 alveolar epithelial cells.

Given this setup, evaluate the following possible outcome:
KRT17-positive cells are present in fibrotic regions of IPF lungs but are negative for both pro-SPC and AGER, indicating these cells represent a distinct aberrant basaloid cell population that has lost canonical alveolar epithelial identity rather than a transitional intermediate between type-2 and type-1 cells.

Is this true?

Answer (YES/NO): NO